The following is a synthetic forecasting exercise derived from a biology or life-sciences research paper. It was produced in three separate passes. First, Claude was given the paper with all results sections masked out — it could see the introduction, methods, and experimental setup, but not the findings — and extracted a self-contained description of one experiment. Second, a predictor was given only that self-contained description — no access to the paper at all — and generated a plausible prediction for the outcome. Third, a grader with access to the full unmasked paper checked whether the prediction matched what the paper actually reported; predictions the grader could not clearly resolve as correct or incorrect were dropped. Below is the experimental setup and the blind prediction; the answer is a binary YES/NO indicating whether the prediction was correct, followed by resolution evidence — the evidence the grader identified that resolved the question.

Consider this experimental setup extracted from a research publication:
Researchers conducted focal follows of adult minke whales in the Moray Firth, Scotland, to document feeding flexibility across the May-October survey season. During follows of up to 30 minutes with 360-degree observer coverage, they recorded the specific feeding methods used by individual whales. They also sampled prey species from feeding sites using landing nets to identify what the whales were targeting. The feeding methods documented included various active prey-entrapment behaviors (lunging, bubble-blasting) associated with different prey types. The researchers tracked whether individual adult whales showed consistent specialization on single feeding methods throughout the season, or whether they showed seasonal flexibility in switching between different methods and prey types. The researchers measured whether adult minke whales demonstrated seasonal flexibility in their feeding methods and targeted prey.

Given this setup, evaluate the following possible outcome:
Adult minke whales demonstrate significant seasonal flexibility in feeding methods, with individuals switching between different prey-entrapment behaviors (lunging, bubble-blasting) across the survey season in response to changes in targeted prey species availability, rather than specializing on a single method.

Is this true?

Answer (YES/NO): NO